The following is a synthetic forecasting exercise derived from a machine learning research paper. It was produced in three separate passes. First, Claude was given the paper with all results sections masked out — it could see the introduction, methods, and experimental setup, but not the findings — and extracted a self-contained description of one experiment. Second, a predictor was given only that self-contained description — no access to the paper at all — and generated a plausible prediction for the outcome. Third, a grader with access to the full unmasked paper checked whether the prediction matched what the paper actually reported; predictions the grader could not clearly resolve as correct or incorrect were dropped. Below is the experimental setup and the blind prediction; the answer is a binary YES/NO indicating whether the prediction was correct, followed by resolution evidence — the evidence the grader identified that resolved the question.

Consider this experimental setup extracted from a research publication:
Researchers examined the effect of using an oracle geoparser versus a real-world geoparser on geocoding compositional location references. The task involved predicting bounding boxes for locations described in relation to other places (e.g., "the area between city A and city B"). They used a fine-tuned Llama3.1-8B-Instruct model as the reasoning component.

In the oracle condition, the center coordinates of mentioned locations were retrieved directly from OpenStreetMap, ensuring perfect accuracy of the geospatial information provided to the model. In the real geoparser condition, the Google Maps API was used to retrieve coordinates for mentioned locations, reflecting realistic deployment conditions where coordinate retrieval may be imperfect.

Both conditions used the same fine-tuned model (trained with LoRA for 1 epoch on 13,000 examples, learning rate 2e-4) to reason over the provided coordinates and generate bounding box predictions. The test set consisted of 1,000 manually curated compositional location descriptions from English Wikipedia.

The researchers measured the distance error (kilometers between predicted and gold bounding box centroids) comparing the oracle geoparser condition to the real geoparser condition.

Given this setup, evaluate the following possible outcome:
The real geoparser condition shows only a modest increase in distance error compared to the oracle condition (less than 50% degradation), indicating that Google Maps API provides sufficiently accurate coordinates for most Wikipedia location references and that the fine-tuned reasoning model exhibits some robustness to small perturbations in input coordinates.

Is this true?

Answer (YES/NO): NO